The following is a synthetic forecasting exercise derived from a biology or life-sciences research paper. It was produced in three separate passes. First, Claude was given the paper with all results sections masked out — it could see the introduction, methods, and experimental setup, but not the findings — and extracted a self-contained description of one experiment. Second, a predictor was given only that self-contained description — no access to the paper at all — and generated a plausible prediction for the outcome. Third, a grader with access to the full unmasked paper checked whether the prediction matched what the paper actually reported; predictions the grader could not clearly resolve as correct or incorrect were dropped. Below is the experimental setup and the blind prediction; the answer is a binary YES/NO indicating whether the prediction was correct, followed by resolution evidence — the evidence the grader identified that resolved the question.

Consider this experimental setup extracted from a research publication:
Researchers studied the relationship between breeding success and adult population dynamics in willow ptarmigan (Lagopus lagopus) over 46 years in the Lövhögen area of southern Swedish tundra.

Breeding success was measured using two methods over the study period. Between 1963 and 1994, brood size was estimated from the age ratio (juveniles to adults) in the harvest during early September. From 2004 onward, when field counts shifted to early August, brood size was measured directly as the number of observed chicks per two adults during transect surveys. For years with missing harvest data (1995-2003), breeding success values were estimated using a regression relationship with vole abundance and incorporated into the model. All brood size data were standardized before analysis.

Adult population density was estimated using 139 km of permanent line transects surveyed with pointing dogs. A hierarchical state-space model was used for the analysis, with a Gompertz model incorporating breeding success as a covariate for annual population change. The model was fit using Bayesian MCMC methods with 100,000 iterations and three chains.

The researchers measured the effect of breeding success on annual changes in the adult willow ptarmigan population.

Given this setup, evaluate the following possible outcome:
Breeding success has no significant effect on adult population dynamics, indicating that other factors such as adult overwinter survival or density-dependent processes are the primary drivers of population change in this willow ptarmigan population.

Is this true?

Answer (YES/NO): NO